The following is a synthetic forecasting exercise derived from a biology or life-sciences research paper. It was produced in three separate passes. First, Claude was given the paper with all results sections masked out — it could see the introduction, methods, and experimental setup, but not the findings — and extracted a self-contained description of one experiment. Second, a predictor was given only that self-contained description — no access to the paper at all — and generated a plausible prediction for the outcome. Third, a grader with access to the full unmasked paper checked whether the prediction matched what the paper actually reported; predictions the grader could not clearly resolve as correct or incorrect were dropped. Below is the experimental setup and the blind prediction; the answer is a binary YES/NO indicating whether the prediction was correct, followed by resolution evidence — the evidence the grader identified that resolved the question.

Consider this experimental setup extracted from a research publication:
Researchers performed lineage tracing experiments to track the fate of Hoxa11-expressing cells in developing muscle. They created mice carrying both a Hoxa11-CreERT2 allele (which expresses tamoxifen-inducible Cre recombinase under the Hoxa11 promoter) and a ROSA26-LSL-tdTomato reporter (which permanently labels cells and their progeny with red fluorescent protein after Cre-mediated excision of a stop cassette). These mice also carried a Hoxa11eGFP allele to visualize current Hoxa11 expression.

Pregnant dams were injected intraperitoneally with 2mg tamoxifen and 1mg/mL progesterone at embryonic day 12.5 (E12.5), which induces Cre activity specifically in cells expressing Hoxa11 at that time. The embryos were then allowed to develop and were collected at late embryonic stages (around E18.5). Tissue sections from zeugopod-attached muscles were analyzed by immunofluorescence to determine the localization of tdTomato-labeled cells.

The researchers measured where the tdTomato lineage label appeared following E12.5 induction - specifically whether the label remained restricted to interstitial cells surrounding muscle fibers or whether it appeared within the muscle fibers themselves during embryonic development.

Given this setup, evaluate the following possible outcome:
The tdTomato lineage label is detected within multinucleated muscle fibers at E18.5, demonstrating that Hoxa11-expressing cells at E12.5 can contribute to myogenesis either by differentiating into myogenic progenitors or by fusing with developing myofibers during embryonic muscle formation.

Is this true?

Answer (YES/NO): NO